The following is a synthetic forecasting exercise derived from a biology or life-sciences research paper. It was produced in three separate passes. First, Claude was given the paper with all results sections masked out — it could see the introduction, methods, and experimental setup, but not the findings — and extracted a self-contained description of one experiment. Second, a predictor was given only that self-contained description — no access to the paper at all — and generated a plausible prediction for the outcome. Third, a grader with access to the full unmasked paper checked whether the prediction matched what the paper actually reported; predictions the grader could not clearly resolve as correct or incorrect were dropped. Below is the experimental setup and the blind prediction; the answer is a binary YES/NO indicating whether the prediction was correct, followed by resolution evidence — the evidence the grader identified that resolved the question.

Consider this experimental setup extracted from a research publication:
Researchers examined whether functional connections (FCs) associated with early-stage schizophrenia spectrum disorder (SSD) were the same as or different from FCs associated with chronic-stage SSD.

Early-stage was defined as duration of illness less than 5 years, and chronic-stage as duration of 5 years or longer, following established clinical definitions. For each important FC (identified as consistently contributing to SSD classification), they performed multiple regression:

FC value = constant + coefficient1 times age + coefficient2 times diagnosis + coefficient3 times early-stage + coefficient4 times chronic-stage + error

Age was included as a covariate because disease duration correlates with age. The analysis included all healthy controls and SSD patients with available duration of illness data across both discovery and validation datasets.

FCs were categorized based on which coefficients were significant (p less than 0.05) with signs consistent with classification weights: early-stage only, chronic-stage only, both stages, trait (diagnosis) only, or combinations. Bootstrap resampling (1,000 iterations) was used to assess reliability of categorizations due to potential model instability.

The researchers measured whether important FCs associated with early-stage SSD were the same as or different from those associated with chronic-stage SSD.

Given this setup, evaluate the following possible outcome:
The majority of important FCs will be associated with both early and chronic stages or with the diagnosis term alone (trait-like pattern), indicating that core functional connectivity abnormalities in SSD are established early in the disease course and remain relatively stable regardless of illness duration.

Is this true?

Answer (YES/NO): NO